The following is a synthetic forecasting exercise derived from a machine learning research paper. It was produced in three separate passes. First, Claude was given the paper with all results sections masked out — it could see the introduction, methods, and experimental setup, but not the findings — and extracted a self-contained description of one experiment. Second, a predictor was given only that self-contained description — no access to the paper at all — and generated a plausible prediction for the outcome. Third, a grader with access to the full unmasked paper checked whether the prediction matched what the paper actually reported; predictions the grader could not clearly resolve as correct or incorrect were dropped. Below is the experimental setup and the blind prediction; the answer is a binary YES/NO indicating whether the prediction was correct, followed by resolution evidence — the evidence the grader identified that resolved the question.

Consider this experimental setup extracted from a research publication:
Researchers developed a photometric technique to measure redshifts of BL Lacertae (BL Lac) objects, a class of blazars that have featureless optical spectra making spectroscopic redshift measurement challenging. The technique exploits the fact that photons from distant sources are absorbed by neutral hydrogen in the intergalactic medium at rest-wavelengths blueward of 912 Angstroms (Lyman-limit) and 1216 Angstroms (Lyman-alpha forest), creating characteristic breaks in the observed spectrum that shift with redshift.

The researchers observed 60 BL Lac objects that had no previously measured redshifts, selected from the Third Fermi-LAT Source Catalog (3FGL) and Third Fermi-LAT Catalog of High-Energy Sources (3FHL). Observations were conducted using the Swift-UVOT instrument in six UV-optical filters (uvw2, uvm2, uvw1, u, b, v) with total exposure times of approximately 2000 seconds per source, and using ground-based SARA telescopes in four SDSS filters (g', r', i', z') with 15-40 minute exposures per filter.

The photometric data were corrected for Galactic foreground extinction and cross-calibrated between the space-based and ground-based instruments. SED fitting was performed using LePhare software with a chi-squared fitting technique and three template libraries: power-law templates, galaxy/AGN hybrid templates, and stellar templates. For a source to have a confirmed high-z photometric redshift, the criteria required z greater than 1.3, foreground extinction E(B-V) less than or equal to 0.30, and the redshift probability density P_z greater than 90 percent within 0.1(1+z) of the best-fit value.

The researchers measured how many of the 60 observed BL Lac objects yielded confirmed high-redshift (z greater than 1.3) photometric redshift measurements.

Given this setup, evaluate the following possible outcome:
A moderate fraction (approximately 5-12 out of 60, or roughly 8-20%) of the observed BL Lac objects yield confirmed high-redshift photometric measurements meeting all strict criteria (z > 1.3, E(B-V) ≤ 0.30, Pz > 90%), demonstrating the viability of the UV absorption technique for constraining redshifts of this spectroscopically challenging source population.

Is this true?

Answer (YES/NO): NO